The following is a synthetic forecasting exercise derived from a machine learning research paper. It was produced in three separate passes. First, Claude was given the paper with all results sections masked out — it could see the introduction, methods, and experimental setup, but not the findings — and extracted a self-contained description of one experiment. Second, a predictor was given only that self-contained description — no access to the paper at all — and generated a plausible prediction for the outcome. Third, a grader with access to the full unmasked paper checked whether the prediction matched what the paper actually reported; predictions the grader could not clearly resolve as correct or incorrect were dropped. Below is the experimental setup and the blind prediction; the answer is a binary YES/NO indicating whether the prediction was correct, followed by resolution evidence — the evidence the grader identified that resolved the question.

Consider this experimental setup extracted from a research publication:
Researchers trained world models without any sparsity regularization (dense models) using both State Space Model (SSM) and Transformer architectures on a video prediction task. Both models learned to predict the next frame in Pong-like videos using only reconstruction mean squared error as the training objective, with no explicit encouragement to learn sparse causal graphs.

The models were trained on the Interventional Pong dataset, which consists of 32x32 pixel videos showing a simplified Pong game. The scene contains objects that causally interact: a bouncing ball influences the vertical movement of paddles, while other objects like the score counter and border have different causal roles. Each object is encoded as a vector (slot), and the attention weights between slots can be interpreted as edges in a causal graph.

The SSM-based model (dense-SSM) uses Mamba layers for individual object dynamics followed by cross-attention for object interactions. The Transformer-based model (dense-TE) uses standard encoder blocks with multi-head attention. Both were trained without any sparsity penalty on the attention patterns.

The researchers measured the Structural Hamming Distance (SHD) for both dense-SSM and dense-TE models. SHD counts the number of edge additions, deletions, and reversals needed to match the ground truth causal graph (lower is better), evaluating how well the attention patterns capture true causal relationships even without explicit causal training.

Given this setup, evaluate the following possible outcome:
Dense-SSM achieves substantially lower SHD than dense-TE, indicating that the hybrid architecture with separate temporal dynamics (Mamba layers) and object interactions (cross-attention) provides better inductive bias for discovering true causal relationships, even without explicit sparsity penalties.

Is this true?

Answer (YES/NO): NO